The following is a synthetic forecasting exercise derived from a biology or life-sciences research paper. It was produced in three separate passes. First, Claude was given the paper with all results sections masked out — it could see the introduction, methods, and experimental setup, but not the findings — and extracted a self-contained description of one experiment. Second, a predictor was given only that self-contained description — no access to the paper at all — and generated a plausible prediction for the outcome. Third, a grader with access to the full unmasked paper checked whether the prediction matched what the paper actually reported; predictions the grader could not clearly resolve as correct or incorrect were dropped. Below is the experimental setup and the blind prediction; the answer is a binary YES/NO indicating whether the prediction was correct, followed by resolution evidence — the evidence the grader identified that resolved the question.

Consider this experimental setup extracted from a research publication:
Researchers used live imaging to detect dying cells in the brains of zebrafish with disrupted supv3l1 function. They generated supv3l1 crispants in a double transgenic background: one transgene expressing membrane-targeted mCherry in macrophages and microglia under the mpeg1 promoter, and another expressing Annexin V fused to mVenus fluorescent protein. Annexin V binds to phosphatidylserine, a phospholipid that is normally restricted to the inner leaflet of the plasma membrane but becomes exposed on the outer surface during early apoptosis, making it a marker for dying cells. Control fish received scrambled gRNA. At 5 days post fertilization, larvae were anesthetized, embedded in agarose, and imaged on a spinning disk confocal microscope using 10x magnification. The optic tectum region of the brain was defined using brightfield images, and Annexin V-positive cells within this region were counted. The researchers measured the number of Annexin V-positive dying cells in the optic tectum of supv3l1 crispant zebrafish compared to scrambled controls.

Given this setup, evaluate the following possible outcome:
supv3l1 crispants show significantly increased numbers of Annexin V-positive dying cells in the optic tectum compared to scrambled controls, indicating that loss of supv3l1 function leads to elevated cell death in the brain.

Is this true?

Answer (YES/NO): YES